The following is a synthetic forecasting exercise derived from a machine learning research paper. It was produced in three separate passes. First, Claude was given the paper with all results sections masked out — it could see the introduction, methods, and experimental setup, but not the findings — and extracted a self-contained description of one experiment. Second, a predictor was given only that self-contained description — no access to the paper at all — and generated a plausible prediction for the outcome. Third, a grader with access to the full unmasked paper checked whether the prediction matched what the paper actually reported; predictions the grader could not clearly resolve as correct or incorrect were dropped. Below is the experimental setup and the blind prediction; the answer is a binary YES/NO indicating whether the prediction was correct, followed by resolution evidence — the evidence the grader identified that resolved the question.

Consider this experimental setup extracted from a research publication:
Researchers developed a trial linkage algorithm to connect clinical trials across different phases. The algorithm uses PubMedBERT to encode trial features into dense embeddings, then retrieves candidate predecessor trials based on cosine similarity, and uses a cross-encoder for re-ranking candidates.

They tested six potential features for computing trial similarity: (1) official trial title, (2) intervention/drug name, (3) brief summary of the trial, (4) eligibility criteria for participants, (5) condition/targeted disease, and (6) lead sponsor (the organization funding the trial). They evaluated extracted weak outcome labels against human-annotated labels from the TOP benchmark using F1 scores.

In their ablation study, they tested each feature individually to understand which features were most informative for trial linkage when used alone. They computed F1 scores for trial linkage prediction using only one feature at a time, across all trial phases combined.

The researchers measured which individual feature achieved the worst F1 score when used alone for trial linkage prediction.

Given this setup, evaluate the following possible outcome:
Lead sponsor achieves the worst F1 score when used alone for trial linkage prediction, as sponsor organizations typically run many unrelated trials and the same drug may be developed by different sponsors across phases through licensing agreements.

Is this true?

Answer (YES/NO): YES